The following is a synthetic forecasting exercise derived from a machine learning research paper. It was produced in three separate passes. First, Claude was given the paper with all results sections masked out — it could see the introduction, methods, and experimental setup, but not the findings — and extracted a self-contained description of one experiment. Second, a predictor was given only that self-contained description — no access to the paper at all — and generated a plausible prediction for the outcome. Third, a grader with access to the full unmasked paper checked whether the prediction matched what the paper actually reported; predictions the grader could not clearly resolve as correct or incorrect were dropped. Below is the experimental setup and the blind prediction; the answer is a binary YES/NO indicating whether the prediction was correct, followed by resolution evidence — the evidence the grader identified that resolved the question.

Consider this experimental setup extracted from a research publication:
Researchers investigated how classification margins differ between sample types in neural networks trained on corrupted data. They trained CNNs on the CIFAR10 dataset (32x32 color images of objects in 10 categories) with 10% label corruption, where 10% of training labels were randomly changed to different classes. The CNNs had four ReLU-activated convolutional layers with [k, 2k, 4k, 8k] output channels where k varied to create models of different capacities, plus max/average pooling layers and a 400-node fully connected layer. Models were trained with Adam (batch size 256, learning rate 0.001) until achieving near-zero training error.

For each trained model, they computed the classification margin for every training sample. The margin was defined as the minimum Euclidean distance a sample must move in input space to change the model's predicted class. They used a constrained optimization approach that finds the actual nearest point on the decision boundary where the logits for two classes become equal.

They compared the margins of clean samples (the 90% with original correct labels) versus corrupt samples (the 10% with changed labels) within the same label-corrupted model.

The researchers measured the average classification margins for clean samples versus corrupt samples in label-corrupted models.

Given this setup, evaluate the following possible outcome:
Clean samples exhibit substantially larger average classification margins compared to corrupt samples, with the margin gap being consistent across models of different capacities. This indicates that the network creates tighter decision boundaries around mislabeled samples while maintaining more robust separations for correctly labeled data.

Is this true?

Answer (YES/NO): YES